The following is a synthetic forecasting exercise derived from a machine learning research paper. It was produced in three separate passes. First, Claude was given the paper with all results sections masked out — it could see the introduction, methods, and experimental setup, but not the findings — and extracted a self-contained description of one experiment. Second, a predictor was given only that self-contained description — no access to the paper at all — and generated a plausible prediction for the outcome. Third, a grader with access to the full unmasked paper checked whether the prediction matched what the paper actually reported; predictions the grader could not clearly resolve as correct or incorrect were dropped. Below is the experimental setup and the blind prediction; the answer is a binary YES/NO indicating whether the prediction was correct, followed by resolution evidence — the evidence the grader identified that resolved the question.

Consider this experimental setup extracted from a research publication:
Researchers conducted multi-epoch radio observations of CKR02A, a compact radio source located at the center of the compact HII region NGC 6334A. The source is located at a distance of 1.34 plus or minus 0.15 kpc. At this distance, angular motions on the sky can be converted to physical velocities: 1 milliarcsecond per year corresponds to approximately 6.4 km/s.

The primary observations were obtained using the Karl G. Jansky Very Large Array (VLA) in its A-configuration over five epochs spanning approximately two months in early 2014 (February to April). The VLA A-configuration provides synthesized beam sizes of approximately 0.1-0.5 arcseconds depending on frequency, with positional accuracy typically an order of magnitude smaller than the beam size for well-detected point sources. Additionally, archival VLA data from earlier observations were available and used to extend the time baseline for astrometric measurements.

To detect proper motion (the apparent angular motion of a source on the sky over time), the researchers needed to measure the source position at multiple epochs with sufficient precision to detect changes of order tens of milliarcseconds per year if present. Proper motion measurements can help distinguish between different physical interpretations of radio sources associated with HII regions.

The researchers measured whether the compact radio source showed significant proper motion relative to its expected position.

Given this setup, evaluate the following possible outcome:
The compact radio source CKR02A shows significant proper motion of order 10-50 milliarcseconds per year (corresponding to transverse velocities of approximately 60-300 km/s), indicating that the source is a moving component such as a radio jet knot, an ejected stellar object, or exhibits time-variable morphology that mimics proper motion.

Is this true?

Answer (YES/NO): YES